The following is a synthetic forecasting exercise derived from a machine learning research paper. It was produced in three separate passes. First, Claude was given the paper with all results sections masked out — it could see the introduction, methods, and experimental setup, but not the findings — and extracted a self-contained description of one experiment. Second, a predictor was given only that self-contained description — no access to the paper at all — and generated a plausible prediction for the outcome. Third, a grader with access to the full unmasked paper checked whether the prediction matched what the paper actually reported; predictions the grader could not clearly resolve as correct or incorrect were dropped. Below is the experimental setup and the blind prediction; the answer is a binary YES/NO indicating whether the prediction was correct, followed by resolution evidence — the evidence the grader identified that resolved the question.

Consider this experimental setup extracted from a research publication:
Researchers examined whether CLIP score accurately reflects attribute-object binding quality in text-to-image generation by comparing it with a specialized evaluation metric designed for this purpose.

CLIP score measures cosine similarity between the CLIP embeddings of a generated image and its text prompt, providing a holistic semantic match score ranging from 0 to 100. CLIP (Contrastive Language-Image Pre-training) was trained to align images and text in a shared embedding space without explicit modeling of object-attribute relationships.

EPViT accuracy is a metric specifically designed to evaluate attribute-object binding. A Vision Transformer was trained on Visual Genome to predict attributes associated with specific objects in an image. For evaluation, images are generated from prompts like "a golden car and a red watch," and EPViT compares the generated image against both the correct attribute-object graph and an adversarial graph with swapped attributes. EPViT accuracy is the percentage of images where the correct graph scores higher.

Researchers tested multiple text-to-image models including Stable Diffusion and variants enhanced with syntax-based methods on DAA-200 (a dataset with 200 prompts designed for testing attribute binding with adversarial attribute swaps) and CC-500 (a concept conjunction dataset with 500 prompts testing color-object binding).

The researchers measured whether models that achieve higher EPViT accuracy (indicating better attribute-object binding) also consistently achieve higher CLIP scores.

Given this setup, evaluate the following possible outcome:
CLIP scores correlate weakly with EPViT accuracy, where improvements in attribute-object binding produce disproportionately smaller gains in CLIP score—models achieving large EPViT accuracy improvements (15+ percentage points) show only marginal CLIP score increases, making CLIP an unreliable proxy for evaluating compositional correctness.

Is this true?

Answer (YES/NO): NO